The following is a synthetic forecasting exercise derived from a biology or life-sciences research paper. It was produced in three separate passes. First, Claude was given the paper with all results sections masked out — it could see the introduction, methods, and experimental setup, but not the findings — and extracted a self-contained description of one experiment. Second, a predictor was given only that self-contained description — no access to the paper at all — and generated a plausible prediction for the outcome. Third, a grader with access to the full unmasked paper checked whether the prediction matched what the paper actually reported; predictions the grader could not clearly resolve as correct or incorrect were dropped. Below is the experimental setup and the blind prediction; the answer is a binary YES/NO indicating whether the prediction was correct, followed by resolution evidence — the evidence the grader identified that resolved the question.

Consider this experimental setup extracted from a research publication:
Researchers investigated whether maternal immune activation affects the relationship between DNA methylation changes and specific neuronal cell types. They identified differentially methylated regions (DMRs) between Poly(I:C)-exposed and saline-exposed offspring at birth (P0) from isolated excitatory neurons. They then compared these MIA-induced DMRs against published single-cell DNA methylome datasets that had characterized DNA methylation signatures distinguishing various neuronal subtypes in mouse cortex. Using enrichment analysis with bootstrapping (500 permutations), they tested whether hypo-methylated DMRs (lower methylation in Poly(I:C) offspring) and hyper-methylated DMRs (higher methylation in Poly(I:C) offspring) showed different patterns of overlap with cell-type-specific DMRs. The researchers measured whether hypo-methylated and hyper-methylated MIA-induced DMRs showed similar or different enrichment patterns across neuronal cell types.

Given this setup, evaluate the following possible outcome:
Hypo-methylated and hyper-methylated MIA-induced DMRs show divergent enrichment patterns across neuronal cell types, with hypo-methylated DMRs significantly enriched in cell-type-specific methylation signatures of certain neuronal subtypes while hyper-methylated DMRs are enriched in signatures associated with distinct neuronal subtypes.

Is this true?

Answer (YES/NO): YES